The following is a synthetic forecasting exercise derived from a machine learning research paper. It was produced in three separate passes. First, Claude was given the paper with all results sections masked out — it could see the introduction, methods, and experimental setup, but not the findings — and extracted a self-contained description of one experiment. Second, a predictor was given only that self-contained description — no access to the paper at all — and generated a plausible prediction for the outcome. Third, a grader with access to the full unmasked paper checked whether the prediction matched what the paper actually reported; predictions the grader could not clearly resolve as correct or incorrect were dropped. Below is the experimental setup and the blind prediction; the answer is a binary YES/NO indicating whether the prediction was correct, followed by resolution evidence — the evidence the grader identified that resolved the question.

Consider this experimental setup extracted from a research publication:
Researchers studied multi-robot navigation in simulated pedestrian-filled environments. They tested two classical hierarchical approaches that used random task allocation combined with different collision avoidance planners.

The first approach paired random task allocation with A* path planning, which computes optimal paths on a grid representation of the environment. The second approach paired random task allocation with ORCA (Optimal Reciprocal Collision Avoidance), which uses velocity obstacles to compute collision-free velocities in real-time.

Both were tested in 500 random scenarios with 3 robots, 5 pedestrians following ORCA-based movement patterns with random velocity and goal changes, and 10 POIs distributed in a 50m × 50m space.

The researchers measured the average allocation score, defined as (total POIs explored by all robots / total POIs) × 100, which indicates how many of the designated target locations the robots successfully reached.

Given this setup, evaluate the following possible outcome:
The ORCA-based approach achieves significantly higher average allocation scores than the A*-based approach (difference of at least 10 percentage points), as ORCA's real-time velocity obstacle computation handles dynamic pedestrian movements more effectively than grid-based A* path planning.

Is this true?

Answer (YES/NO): YES